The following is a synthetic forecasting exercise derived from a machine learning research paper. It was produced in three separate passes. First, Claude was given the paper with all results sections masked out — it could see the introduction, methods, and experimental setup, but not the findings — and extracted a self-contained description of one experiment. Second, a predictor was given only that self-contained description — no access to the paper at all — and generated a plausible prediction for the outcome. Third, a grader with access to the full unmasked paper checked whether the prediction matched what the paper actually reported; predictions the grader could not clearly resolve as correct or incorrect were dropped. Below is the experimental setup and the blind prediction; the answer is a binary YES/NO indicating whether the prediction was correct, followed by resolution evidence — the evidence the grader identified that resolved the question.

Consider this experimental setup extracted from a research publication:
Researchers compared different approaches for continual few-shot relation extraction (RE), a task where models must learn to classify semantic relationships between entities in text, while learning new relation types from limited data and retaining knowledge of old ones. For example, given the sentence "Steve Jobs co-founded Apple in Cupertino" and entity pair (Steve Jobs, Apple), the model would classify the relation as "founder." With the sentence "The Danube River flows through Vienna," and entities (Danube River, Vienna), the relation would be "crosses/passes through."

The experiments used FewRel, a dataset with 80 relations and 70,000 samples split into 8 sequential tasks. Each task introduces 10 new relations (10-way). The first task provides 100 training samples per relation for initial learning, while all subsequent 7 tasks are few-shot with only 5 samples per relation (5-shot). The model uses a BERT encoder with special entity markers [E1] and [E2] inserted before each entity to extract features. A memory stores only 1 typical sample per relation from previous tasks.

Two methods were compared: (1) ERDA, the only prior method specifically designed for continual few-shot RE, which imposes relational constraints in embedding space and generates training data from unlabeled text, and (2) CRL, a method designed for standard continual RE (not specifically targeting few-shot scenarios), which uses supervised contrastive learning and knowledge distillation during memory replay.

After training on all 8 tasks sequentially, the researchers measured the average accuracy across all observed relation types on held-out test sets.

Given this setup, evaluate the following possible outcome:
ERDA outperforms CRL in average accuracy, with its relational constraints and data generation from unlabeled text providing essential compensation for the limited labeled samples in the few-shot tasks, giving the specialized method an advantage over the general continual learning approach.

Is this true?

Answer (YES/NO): NO